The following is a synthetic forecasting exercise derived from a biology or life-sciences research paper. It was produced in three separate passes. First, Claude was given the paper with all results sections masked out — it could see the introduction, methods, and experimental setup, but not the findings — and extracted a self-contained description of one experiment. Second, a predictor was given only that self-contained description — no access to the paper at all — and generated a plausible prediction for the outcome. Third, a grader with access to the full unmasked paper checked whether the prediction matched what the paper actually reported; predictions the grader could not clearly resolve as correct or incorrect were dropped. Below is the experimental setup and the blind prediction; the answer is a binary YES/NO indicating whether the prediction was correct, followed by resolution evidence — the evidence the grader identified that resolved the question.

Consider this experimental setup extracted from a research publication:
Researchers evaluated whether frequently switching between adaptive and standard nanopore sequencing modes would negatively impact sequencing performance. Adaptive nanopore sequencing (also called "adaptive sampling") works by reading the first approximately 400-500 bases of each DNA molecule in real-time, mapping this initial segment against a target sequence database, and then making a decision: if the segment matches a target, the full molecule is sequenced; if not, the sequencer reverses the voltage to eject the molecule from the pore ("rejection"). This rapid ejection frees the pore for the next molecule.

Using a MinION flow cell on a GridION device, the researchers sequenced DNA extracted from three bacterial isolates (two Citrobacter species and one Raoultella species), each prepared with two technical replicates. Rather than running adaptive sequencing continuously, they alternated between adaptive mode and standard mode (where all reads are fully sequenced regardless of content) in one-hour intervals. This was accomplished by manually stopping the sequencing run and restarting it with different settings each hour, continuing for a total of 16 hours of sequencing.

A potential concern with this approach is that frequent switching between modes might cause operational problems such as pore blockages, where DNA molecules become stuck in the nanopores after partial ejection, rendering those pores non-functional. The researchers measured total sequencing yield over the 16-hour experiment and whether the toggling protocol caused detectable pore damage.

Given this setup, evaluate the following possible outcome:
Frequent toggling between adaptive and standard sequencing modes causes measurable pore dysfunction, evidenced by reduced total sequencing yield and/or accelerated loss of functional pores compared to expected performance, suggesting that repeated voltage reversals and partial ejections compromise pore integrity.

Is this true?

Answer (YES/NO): NO